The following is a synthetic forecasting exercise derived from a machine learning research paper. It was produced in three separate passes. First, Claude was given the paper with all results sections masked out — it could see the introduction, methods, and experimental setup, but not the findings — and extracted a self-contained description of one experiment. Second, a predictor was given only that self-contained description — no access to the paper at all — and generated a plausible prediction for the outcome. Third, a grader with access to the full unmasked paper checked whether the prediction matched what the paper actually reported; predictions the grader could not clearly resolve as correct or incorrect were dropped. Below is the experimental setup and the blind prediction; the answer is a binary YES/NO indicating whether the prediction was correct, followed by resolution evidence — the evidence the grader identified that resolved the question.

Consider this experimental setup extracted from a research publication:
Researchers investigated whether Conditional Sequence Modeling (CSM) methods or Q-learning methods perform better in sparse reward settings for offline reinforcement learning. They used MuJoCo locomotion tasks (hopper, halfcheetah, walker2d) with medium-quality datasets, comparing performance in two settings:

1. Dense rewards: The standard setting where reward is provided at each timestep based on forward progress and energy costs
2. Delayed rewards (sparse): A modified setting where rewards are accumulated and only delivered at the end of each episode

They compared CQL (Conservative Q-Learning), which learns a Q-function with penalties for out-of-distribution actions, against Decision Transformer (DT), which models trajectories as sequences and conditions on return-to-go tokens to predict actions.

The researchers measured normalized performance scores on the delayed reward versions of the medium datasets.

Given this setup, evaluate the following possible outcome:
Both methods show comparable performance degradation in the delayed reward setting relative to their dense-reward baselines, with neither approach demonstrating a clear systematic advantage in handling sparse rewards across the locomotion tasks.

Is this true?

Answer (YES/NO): NO